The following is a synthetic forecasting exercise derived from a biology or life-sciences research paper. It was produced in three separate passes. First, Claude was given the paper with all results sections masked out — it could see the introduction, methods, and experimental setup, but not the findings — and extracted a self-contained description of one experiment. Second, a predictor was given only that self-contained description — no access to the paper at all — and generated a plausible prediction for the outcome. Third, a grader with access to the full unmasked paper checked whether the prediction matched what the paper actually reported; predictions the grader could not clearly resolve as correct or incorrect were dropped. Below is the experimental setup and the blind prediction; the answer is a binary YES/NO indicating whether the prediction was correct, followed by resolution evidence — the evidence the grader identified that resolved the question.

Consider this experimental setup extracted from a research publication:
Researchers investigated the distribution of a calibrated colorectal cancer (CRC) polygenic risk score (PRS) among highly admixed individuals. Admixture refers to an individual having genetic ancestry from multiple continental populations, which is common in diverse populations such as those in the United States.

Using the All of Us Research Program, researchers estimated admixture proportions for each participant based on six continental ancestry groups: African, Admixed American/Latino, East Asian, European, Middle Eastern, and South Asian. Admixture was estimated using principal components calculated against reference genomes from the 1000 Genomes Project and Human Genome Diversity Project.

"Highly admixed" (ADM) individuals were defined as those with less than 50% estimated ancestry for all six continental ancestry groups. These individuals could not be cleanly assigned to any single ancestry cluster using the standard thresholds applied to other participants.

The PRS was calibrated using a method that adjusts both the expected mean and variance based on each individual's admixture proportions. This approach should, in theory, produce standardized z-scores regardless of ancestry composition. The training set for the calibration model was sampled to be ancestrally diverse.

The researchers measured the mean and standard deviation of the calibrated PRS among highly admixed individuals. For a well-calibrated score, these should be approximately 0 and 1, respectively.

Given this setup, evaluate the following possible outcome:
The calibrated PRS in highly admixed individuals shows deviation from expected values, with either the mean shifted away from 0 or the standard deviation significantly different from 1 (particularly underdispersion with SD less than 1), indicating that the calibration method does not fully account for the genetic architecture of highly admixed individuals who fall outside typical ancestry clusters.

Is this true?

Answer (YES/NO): NO